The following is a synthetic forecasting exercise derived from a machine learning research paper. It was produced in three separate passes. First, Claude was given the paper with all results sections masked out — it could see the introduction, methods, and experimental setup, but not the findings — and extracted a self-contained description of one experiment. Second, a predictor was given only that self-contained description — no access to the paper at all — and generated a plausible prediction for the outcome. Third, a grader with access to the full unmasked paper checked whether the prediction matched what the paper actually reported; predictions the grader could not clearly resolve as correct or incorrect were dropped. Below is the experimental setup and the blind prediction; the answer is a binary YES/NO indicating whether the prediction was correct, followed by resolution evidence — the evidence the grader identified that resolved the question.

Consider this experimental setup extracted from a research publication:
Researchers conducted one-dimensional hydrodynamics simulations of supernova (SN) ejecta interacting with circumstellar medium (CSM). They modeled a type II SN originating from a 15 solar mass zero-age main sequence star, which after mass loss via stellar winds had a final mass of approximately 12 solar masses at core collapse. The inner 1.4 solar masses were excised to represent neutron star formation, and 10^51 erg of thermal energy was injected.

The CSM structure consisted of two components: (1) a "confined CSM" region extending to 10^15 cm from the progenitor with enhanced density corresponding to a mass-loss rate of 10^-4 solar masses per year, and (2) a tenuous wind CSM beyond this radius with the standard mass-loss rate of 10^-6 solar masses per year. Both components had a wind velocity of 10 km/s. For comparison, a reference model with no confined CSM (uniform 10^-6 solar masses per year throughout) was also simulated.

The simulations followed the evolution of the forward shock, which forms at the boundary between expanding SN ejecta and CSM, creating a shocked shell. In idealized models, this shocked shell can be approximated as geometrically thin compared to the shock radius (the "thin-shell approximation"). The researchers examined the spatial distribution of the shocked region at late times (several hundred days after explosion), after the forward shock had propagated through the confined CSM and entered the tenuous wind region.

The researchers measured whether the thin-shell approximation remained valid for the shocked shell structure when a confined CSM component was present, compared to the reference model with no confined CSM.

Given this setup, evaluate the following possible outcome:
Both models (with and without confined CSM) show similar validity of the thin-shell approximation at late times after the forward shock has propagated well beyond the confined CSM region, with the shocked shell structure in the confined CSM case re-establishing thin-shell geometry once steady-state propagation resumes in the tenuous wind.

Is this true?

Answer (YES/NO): NO